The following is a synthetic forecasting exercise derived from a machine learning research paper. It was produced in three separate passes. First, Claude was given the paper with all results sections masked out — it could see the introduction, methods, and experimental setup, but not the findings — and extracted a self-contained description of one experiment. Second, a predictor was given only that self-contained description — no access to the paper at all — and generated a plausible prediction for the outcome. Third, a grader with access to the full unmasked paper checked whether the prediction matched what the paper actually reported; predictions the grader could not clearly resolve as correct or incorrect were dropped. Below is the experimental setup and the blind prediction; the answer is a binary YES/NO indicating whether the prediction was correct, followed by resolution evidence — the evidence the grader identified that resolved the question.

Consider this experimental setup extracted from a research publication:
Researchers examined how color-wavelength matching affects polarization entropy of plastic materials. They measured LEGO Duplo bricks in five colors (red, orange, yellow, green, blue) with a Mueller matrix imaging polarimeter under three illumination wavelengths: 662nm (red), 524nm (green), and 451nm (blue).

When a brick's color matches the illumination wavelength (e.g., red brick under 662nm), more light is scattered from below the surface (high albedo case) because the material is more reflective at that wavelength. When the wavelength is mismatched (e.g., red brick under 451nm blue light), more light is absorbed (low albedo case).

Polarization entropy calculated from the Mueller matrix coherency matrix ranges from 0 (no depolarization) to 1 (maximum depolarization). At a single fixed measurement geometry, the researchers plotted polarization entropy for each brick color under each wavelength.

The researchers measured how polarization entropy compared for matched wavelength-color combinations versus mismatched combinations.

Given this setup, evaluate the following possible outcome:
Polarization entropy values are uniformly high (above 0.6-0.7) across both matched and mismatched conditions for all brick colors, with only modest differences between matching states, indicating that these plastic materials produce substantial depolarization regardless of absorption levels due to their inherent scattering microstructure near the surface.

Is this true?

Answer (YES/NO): NO